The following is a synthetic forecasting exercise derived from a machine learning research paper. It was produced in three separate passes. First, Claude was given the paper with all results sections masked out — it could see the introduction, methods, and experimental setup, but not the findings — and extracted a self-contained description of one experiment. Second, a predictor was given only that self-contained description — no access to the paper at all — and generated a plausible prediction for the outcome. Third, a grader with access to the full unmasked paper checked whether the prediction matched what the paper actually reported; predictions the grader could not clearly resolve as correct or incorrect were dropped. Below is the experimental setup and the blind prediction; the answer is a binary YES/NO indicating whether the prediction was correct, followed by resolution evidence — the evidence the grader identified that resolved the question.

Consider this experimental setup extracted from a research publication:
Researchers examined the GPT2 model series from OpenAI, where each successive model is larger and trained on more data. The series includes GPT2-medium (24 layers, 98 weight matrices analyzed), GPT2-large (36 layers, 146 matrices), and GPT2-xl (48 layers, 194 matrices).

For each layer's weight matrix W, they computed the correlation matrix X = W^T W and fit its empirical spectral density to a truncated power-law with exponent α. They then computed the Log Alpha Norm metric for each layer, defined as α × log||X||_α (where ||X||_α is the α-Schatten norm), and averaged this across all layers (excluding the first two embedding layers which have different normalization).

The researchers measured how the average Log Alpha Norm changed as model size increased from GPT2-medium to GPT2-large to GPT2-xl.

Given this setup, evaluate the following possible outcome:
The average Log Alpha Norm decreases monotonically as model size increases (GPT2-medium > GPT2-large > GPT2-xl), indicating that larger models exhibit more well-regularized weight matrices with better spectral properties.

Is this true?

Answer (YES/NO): YES